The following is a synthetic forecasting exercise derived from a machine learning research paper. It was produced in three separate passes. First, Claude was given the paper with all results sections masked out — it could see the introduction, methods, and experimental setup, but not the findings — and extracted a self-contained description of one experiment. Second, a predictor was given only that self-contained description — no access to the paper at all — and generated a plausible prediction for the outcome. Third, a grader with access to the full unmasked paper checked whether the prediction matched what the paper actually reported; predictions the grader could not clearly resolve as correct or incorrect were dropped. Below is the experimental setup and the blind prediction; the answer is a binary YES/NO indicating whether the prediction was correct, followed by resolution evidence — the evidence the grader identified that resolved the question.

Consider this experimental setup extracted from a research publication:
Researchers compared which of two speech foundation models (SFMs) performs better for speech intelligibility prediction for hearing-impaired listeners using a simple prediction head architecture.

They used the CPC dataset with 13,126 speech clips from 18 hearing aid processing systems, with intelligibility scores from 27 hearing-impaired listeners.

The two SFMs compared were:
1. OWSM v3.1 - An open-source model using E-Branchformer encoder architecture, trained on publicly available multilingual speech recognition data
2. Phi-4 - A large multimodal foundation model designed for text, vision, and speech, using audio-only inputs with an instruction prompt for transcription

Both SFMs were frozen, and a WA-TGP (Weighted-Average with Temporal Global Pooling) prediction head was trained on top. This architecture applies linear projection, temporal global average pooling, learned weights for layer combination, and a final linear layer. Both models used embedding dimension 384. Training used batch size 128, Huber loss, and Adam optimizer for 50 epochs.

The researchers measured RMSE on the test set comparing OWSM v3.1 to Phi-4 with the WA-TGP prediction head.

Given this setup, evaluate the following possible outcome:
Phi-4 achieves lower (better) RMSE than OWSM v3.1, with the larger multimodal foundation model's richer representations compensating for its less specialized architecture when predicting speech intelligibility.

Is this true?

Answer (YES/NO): YES